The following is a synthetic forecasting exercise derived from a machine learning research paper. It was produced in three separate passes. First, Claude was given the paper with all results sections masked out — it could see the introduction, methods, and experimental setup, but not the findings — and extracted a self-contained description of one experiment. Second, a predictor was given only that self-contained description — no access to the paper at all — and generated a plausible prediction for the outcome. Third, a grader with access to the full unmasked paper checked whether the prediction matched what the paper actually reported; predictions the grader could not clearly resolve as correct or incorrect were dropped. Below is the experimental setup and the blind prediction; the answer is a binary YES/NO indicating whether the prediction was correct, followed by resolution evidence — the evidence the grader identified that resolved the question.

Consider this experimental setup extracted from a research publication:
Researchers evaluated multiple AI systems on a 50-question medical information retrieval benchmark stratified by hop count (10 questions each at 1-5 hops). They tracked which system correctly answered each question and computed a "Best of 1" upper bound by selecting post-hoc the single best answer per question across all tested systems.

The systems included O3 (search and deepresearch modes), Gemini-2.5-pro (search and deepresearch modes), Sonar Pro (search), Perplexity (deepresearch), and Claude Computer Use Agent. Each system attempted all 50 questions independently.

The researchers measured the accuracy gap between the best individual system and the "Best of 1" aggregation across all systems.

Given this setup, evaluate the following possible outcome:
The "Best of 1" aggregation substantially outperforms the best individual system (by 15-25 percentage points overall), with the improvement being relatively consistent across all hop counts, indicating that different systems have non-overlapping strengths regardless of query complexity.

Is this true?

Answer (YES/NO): NO